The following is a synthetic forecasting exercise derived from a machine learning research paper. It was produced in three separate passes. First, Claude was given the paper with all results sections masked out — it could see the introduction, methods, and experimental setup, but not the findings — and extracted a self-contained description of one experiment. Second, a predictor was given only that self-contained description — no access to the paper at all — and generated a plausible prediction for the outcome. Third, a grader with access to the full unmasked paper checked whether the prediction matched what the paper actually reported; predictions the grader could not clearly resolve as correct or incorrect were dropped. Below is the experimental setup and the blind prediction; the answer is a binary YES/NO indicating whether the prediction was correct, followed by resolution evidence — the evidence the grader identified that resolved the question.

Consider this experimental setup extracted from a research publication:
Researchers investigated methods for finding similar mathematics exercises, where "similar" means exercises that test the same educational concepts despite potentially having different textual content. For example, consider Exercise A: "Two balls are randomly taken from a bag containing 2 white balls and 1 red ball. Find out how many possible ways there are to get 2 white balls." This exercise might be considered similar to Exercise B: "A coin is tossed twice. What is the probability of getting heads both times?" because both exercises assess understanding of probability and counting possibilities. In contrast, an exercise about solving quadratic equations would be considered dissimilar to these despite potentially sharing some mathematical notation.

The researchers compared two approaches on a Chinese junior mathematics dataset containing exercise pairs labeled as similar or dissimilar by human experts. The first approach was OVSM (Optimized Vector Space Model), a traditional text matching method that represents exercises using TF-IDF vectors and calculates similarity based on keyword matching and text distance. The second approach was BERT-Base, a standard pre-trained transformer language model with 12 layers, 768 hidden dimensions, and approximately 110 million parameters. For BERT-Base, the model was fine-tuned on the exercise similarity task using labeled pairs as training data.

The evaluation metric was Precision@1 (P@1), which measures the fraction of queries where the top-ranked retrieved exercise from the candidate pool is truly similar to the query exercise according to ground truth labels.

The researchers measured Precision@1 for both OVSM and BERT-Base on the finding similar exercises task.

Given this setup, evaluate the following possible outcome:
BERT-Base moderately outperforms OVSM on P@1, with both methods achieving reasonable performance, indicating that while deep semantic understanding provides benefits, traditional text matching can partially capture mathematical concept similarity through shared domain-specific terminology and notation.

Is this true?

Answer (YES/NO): NO